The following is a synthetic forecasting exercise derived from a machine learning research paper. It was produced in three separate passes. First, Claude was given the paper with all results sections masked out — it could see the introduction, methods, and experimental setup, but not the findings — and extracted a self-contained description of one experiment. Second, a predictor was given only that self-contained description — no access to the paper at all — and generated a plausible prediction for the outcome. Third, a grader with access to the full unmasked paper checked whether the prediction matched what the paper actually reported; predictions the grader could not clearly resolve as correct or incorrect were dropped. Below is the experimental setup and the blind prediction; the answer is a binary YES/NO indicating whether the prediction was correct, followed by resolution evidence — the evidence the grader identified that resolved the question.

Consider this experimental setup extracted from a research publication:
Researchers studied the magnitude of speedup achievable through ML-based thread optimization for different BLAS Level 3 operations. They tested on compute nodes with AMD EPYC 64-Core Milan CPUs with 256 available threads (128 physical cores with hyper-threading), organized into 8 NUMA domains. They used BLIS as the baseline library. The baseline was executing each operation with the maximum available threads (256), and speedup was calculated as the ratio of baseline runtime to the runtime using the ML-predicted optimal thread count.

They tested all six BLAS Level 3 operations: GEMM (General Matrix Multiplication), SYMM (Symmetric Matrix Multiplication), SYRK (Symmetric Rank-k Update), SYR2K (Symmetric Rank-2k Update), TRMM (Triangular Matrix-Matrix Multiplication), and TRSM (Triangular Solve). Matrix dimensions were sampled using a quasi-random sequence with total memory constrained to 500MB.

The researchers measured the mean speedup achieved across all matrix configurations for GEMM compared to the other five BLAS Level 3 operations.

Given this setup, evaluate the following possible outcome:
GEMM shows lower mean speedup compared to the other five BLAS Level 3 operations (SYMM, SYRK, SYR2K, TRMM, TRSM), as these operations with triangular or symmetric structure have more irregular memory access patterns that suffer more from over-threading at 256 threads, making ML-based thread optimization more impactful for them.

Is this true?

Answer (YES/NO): YES